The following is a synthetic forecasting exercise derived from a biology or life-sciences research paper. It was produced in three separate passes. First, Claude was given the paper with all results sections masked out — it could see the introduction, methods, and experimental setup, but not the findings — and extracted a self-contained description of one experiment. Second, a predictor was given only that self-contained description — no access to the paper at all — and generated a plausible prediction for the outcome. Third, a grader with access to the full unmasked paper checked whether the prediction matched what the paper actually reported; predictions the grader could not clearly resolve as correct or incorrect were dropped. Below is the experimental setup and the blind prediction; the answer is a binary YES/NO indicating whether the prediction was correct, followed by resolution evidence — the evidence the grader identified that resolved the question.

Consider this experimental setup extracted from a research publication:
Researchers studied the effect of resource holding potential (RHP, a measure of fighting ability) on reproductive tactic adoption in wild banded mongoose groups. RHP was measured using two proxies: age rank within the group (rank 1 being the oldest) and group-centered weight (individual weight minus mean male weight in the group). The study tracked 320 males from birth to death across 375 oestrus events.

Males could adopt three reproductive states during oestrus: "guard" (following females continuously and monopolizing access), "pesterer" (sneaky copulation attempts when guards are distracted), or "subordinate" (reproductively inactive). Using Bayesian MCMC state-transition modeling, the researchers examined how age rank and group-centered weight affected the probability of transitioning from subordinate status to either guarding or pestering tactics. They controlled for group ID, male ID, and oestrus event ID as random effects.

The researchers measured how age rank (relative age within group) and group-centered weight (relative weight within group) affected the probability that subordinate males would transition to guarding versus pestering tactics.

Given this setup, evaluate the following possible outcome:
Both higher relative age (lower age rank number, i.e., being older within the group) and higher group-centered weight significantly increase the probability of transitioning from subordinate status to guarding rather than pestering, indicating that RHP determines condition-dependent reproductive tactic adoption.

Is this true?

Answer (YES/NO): NO